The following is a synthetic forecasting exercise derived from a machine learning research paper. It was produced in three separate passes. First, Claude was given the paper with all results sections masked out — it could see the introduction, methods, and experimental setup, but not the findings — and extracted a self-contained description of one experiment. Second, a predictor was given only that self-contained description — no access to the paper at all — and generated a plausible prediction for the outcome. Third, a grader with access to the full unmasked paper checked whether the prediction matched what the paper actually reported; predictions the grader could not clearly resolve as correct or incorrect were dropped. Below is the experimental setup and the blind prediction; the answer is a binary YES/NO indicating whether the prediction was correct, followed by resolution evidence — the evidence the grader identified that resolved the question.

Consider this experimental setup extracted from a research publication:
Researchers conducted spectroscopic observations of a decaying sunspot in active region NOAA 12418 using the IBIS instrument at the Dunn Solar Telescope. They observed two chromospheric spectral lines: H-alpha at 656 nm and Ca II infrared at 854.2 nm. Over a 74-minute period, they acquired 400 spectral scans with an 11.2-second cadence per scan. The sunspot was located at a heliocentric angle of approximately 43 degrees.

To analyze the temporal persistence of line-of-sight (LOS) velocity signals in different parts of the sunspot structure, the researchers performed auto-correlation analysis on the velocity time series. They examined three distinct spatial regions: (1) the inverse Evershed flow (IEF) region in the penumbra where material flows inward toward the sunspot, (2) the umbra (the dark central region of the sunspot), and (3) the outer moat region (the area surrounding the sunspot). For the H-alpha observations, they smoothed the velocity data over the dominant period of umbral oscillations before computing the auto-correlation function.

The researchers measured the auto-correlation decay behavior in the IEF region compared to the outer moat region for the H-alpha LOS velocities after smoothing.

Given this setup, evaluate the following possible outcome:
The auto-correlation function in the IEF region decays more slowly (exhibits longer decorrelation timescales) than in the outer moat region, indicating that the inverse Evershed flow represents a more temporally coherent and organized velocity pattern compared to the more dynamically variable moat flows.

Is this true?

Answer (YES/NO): NO